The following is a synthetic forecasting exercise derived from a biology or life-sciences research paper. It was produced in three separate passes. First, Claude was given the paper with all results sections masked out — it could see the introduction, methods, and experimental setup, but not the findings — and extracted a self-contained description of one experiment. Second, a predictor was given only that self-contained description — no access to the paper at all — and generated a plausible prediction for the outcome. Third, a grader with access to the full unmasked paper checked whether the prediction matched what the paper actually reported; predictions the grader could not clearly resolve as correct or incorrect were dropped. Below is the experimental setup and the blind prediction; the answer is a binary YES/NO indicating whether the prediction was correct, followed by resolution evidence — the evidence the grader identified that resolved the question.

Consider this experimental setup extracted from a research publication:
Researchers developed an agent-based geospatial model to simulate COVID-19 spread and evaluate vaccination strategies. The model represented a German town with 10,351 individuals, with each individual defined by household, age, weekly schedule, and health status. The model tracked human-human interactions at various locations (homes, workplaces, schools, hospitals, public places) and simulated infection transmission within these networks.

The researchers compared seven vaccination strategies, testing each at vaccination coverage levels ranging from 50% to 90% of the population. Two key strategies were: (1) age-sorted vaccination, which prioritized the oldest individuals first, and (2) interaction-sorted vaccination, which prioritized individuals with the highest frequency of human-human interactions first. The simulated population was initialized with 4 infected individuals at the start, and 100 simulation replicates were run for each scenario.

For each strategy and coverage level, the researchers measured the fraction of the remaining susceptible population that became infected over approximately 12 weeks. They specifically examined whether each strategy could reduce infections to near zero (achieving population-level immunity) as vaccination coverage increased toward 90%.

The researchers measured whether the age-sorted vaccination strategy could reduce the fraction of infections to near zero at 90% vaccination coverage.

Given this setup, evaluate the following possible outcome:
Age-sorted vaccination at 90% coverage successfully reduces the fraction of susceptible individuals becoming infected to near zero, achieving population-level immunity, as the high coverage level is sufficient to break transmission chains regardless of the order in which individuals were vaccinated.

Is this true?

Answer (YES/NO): NO